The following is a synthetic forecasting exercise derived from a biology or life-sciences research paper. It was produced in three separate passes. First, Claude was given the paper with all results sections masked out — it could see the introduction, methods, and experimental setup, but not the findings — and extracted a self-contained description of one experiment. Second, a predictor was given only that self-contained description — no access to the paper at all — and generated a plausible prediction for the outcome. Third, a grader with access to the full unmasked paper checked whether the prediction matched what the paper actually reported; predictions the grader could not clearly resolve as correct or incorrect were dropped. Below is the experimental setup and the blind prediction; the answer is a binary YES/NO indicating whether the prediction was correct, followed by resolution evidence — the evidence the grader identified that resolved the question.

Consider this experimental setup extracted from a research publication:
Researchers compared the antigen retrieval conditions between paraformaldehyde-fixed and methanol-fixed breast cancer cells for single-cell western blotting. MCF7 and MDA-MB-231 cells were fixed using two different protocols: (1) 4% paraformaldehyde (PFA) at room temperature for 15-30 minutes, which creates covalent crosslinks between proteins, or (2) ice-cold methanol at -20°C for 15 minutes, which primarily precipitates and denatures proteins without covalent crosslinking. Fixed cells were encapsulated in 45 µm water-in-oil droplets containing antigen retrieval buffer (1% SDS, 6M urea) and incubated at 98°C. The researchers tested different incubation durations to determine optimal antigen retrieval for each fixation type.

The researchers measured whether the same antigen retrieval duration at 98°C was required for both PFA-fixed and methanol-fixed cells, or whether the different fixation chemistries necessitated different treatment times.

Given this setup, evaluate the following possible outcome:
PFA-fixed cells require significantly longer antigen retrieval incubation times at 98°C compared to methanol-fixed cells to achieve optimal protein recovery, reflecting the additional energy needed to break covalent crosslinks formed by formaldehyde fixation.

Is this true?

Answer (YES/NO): NO